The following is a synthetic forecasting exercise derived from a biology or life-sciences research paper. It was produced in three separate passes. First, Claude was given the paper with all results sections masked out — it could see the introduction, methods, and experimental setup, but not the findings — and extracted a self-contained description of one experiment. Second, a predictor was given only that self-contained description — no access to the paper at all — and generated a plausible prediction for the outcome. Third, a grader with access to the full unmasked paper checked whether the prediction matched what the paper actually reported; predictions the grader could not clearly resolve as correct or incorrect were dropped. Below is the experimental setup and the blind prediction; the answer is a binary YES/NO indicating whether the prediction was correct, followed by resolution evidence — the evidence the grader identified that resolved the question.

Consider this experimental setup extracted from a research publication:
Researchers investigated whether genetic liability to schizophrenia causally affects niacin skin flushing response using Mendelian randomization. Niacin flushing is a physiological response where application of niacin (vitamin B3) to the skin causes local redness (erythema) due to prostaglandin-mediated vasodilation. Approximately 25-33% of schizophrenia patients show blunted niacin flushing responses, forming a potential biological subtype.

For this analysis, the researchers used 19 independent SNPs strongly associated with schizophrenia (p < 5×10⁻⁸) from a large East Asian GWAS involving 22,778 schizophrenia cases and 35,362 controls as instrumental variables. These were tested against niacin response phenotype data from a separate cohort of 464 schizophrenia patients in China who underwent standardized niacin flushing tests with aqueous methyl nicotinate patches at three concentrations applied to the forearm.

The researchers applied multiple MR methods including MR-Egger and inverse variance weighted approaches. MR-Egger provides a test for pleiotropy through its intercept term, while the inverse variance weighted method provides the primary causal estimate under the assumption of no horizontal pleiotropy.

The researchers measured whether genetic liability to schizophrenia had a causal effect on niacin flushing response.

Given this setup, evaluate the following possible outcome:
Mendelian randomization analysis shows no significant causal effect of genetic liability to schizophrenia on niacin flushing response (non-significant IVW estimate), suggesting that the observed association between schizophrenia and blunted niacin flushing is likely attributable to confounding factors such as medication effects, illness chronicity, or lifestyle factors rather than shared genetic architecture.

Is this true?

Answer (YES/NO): NO